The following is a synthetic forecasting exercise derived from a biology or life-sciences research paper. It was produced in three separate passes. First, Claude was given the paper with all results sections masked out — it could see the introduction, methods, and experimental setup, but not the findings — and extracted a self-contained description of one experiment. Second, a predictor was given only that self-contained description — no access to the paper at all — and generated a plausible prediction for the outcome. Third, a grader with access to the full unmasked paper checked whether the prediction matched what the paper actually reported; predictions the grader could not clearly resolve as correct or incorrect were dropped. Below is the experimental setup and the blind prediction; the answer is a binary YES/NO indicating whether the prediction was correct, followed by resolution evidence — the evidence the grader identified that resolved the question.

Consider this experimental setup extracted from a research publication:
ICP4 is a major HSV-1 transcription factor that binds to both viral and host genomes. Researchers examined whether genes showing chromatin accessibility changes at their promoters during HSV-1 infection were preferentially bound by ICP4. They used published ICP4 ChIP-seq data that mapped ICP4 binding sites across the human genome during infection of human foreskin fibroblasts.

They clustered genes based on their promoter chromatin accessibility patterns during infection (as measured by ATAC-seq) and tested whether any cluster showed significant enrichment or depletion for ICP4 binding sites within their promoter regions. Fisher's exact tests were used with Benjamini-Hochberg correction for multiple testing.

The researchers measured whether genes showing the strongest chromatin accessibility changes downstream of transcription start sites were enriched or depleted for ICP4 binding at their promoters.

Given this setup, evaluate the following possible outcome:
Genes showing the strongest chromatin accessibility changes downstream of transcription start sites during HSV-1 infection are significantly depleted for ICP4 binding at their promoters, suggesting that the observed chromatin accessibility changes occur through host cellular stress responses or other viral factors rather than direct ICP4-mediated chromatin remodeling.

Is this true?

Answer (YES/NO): NO